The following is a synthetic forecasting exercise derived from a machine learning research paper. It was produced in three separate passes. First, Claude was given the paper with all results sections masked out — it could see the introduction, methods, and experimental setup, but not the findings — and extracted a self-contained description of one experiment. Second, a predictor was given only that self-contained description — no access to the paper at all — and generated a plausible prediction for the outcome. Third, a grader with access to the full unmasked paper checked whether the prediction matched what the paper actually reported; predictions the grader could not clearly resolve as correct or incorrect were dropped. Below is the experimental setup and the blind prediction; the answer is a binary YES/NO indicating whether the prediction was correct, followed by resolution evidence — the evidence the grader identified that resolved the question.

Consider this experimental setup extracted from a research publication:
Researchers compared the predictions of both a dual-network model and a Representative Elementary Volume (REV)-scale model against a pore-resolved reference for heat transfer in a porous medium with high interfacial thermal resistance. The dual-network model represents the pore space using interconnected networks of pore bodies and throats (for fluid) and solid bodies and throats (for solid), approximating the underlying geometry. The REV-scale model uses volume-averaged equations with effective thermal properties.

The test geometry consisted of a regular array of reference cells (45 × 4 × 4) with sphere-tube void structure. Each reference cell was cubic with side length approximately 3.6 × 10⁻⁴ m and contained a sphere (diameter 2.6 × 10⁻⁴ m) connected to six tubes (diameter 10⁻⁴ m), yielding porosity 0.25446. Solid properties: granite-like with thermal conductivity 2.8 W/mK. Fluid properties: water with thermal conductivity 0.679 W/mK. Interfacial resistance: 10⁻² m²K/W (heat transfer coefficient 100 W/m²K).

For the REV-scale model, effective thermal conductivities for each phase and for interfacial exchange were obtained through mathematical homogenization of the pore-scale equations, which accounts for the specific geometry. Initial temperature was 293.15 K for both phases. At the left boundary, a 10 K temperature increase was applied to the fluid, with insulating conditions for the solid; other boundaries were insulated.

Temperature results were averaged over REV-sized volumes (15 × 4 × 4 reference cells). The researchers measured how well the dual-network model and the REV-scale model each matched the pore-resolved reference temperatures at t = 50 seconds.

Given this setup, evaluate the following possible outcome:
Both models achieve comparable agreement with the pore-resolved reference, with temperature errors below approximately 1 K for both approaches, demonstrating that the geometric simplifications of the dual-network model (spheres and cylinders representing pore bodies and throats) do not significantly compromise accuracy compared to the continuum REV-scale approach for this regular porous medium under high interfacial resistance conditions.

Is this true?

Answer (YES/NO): NO